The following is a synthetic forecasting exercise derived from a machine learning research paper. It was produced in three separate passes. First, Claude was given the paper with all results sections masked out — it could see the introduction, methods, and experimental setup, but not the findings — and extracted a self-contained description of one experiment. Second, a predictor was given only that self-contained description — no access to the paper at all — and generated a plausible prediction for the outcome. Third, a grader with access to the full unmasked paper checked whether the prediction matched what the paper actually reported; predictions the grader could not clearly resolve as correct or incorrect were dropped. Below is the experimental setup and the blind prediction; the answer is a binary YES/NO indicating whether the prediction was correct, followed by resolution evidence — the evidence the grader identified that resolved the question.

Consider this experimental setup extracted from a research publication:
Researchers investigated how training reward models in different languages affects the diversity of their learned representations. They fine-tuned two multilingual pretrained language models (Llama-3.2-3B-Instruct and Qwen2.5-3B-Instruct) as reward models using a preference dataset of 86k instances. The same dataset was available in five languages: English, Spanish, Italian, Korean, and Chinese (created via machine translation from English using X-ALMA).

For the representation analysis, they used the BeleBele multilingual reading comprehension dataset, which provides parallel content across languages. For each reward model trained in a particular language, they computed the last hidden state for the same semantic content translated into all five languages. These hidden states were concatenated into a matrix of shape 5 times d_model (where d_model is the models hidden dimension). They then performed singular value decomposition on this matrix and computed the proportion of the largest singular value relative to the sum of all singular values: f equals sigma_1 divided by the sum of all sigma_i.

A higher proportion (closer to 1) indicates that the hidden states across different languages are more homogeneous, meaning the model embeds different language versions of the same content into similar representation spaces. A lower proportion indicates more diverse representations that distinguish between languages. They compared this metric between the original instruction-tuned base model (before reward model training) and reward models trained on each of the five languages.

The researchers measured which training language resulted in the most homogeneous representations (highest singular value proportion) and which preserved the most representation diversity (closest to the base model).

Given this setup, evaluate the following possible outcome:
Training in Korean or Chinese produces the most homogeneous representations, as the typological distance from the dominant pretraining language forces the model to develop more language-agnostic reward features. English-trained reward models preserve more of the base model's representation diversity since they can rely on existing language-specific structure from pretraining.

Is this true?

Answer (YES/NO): YES